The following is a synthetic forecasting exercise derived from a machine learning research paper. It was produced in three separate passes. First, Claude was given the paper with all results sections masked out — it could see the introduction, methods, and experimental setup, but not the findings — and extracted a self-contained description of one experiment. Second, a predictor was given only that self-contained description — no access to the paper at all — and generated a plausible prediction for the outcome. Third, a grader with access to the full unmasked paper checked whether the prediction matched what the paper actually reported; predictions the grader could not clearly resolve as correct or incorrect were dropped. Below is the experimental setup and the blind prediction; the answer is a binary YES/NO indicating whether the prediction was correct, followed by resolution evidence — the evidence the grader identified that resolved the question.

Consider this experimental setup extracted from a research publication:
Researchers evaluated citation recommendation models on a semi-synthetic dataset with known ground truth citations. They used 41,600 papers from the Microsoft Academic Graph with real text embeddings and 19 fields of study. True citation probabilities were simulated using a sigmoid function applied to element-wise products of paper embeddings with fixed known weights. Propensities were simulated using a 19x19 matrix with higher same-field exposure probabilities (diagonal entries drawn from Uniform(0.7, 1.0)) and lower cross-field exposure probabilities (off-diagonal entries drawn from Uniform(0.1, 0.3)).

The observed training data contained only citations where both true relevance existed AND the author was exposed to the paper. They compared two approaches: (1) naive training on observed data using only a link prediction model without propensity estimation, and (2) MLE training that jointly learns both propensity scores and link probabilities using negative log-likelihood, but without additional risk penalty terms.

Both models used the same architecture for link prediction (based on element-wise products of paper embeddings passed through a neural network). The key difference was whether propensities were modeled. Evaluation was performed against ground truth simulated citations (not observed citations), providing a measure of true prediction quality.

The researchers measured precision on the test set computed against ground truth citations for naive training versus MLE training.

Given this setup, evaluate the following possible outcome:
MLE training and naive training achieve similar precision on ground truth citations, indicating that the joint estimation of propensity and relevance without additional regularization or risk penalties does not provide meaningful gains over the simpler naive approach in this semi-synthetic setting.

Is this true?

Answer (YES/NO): NO